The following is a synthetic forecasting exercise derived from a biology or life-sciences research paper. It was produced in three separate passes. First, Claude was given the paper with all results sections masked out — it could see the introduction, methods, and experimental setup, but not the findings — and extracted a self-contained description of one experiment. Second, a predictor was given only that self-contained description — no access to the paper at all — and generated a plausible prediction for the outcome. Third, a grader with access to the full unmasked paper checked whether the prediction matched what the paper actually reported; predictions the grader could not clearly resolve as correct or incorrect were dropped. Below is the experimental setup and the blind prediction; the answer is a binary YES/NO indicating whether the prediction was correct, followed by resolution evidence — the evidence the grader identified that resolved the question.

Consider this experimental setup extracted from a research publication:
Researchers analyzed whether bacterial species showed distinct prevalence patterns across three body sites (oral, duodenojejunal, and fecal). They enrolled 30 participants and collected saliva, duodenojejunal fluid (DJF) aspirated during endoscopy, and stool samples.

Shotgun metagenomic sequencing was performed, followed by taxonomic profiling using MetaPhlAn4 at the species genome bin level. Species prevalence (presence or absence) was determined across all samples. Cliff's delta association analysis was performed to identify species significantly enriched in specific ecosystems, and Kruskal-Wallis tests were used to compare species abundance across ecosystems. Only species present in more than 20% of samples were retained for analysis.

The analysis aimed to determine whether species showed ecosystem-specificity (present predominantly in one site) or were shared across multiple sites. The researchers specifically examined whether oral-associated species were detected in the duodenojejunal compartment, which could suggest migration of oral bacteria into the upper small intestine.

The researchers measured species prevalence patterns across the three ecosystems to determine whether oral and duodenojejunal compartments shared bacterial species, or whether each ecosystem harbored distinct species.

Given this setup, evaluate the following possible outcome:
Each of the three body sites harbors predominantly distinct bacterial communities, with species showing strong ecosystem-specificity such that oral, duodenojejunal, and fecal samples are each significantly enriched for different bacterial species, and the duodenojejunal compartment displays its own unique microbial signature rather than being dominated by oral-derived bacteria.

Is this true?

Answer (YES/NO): NO